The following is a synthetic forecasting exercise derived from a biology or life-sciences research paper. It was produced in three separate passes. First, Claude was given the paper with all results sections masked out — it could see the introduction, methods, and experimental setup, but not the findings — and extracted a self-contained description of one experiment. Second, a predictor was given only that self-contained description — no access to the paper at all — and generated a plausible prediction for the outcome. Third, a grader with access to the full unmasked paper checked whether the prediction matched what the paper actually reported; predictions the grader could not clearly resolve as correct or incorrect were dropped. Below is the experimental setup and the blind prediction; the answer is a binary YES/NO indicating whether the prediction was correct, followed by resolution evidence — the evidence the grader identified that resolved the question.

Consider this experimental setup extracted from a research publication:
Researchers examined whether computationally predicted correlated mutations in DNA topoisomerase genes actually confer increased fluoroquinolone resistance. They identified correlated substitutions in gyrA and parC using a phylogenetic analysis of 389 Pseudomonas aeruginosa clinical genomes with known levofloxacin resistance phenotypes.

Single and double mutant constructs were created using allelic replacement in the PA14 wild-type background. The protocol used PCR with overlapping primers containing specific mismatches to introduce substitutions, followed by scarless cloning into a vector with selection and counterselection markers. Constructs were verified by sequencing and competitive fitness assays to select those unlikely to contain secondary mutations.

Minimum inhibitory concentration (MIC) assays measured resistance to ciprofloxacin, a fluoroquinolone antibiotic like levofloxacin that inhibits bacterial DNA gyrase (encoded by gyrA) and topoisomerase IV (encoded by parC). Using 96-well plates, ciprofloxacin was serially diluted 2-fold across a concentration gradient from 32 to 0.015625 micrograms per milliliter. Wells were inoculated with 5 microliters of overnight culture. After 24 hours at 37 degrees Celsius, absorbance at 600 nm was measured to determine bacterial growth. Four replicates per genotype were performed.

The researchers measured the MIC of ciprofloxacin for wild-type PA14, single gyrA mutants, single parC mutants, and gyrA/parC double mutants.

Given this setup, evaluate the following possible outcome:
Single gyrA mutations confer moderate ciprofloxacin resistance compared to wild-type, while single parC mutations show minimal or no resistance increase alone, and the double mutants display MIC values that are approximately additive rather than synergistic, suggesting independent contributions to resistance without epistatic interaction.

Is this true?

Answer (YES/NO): NO